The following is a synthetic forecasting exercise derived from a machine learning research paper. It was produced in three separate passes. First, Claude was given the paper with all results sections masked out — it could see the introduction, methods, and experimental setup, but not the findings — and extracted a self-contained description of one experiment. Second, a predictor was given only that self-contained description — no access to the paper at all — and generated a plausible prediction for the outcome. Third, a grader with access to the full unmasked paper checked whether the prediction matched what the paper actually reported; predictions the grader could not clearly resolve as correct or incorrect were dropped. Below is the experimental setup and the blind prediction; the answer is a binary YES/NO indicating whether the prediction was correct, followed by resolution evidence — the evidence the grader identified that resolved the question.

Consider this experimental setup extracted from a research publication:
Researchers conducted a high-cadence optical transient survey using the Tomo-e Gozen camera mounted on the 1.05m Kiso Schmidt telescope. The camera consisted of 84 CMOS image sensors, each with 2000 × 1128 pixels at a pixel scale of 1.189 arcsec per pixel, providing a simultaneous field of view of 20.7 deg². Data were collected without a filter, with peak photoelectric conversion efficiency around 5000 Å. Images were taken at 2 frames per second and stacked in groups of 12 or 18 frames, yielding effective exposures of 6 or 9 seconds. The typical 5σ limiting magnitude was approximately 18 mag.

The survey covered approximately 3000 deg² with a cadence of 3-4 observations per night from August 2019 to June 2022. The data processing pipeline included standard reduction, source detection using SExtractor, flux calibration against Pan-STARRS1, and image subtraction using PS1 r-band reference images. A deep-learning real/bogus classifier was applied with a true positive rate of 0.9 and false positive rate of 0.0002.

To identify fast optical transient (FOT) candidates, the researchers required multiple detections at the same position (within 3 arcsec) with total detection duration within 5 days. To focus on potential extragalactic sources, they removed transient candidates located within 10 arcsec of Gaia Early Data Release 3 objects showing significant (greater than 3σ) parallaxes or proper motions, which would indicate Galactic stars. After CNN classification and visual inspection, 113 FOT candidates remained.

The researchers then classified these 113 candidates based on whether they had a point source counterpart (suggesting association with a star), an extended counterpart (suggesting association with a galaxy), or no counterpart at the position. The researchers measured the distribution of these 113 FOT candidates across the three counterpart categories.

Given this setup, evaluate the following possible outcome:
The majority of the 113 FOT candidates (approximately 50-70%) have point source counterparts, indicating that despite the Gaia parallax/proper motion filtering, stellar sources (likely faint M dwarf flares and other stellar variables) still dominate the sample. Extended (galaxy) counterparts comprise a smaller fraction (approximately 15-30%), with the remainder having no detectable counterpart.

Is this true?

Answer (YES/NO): NO